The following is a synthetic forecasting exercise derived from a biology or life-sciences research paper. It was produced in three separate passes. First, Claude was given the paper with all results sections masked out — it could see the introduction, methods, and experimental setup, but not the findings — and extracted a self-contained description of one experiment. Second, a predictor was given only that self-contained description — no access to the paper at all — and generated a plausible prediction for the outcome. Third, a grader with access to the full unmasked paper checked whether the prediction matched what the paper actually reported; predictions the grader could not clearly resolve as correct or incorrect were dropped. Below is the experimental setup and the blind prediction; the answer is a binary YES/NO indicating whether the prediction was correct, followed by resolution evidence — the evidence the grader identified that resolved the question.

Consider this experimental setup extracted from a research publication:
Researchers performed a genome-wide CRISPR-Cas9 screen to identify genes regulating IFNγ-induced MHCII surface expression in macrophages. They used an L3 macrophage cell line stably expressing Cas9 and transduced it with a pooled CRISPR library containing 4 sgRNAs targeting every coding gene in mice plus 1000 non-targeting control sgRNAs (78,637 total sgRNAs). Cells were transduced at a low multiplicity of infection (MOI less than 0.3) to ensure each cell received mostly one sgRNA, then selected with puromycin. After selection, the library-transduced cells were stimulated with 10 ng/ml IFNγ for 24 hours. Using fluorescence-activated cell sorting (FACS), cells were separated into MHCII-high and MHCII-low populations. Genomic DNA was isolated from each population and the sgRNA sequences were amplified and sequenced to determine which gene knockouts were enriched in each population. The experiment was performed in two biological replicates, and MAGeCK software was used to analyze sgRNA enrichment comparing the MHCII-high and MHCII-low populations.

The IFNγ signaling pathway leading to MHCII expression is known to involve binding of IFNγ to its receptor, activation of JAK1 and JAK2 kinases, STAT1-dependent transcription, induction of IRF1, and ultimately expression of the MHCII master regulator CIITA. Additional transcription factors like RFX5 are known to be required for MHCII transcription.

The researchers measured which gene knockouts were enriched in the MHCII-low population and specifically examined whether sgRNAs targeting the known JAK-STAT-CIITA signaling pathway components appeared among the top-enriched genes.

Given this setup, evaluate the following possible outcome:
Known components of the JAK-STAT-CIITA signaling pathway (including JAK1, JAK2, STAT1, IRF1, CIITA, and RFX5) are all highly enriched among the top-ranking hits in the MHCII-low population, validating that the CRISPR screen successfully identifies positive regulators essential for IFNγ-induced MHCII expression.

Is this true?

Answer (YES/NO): NO